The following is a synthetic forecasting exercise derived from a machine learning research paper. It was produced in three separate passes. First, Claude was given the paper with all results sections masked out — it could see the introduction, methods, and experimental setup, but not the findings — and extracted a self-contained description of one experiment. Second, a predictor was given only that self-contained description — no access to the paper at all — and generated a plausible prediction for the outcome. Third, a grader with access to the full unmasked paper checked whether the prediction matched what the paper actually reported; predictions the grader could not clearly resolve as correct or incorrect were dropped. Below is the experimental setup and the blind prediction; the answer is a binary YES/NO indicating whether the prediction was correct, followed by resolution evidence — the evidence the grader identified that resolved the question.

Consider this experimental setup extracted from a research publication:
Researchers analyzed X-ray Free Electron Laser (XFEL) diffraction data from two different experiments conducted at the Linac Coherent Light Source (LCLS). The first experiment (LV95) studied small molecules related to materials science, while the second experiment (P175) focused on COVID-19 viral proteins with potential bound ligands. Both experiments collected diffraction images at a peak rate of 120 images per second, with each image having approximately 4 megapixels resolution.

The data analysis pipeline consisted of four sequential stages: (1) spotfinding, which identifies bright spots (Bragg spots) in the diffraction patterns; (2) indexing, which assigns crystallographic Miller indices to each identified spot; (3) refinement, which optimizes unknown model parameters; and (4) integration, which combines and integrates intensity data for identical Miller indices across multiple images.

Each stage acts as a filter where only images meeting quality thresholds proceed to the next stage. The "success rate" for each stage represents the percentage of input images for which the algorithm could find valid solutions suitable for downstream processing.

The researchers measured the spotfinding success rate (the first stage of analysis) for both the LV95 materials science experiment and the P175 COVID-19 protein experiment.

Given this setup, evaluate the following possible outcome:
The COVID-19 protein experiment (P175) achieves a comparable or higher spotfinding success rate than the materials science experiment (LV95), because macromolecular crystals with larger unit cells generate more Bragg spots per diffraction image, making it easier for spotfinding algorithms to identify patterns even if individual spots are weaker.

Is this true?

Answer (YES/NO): YES